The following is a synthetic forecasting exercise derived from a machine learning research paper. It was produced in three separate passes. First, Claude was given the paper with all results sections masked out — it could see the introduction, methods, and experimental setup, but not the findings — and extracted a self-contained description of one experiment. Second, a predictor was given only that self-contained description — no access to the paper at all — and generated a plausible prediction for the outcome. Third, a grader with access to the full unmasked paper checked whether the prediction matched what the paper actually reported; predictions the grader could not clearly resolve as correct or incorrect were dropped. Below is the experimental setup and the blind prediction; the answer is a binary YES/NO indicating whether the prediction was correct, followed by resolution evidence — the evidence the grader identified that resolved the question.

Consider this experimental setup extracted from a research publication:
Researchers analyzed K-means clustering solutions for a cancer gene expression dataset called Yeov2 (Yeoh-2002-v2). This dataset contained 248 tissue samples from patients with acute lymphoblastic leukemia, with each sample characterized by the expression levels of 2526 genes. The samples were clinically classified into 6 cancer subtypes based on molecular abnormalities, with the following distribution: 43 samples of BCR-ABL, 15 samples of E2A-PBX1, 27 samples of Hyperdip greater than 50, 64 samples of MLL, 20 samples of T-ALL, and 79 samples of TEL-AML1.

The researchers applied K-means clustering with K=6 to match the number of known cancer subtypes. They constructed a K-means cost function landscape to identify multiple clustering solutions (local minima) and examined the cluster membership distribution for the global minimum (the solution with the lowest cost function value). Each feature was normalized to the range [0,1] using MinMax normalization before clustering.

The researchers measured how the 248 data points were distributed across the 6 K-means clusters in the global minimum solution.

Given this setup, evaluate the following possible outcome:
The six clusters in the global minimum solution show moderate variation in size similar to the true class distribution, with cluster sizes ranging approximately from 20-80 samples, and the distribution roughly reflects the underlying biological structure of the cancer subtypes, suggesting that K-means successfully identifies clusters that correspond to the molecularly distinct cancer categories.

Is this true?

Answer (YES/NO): NO